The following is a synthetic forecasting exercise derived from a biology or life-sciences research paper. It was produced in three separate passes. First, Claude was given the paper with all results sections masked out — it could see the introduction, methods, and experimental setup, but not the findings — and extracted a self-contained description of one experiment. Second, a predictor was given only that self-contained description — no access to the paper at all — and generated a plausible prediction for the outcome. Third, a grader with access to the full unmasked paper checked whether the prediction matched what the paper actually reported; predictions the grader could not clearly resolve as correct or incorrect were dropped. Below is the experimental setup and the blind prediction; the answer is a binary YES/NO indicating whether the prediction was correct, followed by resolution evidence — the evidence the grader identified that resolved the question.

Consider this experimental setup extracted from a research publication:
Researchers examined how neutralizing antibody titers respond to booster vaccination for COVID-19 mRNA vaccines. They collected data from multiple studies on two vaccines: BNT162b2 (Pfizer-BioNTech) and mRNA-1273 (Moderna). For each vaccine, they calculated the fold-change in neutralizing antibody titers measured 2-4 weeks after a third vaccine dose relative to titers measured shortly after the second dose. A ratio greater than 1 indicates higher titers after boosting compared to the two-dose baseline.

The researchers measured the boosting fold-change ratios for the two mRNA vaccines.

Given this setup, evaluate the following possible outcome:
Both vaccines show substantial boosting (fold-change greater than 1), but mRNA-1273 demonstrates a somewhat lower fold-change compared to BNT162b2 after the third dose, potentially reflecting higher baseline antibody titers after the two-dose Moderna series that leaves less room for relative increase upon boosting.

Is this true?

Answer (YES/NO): NO